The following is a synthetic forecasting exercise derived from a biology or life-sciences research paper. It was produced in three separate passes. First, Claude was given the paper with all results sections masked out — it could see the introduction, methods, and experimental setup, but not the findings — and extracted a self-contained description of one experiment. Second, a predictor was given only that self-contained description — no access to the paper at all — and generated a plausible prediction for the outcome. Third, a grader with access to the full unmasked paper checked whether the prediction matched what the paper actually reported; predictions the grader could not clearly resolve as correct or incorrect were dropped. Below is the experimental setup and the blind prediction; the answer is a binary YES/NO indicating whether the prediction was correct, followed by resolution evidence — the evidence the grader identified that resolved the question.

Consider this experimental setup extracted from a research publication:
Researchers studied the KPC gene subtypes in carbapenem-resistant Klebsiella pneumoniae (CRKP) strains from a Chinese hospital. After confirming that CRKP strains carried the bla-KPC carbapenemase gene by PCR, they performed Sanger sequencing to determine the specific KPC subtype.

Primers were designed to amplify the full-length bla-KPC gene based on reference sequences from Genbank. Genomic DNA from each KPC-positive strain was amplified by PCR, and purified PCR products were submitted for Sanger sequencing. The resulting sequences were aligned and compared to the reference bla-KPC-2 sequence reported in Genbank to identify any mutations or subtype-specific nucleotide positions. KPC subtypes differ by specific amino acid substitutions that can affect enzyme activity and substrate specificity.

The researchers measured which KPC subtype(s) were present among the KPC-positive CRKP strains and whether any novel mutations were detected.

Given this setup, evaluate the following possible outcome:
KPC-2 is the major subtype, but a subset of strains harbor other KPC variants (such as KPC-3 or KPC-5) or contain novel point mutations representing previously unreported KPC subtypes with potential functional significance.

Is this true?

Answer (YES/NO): NO